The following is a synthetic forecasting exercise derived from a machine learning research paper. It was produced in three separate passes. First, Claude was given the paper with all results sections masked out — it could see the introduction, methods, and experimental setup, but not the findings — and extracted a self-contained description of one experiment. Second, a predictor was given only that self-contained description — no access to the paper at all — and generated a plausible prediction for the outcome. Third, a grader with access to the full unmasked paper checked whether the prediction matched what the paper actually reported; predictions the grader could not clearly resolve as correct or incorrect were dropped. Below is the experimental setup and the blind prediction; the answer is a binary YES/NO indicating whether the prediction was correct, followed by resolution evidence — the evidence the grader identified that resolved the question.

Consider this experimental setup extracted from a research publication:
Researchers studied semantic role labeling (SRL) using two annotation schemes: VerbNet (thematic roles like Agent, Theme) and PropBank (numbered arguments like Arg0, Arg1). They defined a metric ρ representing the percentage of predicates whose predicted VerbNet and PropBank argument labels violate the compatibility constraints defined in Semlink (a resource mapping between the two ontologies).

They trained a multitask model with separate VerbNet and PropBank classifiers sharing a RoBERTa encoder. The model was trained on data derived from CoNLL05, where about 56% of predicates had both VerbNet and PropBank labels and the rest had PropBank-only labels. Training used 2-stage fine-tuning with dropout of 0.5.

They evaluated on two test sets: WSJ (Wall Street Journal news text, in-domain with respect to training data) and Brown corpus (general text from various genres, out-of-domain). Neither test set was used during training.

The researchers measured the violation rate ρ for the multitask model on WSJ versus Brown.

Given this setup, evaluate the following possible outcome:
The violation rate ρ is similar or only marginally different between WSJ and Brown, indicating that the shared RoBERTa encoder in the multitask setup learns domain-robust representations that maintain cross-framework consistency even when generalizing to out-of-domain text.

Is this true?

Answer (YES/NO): NO